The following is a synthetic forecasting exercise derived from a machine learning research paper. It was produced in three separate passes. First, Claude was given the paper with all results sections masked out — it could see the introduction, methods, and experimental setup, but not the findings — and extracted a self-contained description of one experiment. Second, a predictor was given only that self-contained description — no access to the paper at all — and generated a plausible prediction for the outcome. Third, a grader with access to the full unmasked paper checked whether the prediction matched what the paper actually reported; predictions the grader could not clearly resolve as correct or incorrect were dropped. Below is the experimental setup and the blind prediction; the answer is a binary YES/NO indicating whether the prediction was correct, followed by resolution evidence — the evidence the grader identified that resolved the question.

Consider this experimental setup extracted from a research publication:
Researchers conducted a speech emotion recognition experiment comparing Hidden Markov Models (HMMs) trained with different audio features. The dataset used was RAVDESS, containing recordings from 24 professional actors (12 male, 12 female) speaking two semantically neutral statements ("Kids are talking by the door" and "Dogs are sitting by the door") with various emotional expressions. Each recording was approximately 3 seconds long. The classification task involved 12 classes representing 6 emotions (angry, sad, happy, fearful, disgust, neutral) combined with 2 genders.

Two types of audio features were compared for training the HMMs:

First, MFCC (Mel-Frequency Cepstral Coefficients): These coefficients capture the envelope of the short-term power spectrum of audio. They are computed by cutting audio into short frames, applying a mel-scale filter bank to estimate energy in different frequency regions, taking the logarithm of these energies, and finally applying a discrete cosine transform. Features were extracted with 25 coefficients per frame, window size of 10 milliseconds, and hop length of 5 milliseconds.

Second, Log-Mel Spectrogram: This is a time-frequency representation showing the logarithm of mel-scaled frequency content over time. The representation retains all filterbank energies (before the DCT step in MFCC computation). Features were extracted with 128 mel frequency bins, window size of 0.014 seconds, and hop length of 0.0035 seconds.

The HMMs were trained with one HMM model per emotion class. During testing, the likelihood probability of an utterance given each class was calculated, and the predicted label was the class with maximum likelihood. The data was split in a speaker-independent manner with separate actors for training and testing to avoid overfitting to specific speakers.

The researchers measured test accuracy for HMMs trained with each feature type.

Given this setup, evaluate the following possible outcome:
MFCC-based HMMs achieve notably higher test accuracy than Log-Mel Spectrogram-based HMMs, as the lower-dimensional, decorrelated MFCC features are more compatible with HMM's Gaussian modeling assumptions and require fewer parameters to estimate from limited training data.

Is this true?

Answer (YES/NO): NO